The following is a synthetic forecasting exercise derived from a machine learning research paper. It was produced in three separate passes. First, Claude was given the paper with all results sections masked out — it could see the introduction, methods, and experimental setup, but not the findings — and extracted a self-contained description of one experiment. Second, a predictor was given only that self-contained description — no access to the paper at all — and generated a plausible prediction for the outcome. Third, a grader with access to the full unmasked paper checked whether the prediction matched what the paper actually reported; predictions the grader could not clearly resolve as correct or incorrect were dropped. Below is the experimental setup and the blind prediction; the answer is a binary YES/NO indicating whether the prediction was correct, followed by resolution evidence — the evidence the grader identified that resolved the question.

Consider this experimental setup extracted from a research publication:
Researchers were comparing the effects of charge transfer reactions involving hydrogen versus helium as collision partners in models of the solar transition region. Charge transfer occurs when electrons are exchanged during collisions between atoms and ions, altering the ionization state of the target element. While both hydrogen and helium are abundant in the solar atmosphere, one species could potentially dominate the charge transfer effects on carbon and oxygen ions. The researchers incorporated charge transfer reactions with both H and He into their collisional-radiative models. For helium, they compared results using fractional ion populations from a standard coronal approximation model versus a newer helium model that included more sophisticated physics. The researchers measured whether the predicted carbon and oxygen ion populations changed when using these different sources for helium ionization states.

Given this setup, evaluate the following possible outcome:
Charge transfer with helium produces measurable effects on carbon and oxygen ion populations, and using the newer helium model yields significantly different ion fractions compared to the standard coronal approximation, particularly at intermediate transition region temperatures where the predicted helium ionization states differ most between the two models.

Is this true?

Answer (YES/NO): NO